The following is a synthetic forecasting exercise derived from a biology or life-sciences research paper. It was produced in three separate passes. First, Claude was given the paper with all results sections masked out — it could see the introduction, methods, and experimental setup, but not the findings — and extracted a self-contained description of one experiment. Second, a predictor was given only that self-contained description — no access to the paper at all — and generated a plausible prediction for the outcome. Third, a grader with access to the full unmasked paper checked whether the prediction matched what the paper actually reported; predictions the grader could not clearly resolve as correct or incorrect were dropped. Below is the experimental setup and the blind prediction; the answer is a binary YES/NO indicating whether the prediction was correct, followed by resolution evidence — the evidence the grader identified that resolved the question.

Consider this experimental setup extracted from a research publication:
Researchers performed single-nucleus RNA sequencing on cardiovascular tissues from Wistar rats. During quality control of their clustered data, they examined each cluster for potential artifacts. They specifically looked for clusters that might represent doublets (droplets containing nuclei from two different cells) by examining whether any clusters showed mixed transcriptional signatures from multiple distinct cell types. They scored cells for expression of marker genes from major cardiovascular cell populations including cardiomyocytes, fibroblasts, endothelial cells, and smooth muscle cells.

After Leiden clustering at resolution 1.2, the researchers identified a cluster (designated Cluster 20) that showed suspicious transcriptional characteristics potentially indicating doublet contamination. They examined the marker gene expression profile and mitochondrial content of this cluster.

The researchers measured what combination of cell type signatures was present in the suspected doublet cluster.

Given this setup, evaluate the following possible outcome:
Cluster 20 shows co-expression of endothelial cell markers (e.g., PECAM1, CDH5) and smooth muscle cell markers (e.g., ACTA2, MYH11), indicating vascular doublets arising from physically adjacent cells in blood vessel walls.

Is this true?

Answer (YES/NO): NO